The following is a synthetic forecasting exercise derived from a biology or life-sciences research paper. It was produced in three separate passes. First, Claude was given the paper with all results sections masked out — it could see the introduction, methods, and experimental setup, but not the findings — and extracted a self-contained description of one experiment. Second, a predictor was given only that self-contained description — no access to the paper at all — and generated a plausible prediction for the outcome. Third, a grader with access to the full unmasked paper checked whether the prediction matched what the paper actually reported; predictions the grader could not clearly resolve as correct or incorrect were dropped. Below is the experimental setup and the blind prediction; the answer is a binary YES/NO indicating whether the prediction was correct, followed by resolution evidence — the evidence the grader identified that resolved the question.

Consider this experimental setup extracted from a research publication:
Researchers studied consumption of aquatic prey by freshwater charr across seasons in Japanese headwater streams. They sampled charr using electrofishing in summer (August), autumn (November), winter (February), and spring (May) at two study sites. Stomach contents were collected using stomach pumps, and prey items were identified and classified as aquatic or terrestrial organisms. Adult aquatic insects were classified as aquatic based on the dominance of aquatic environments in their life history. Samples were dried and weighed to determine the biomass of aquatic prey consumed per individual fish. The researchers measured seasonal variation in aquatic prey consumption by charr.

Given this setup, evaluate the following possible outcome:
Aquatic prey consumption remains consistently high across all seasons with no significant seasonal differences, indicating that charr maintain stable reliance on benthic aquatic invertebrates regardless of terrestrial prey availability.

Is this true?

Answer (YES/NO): NO